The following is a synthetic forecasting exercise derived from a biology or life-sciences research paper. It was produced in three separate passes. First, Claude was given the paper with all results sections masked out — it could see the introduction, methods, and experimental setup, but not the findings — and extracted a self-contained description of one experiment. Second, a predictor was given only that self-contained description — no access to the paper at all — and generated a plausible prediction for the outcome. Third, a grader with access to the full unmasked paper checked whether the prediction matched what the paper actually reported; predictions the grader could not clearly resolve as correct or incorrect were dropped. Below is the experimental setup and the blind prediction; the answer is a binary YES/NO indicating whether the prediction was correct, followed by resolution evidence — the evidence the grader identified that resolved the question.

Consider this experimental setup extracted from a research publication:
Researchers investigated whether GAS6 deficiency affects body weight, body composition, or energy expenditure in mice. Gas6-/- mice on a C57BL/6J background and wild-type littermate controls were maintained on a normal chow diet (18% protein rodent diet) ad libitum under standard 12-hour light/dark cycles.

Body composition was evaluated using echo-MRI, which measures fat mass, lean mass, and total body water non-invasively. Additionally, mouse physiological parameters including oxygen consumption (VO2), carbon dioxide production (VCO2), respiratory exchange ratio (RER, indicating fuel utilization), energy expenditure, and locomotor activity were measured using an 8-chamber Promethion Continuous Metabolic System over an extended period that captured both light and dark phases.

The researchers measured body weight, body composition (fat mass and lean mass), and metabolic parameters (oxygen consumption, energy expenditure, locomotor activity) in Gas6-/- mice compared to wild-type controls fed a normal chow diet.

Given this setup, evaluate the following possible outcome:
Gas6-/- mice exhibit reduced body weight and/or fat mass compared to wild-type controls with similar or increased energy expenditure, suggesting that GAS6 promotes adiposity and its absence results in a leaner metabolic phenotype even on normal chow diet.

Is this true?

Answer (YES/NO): NO